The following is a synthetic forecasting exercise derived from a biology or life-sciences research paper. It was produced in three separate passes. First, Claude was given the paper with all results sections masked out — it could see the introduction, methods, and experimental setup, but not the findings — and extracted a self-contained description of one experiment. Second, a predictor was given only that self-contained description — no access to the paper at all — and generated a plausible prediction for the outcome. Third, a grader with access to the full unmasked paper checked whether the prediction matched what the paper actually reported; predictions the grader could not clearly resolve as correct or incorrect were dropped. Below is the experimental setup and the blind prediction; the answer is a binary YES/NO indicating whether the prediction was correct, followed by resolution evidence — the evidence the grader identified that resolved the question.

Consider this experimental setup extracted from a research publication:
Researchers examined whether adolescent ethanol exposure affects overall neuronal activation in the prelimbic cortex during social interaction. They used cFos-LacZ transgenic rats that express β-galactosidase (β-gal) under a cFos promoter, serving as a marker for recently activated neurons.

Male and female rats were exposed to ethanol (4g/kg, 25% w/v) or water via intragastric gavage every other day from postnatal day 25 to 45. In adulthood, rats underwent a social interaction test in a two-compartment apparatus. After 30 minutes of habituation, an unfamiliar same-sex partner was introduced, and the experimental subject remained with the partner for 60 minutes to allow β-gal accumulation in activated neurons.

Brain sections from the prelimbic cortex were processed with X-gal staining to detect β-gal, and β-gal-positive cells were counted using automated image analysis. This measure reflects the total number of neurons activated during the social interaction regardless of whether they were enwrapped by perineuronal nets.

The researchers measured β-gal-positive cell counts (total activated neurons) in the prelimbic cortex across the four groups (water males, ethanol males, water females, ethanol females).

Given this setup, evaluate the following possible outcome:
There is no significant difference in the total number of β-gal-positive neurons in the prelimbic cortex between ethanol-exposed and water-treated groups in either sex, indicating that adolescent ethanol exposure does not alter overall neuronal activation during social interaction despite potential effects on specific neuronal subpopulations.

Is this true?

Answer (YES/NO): YES